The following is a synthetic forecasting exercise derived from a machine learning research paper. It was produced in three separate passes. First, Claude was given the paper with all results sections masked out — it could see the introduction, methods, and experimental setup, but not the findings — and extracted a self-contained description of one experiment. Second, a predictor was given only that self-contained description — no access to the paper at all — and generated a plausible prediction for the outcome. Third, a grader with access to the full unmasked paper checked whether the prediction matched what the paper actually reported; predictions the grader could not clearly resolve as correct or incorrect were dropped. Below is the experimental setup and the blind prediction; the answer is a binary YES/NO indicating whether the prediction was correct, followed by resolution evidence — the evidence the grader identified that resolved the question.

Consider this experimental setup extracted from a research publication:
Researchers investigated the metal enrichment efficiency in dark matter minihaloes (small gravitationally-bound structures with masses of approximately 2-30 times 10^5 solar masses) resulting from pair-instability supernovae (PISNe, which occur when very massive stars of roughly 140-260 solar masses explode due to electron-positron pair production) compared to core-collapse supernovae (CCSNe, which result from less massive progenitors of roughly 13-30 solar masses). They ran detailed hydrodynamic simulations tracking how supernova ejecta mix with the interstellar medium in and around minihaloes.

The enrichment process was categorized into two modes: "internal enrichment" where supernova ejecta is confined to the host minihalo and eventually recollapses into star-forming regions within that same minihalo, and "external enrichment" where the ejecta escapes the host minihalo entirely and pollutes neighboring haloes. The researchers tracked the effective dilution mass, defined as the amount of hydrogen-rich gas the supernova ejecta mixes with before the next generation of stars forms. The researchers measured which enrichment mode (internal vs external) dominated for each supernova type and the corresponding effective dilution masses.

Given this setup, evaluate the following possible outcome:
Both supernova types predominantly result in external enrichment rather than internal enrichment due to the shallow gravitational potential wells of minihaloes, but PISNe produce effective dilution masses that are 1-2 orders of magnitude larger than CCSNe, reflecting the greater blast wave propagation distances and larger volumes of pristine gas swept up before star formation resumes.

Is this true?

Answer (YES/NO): NO